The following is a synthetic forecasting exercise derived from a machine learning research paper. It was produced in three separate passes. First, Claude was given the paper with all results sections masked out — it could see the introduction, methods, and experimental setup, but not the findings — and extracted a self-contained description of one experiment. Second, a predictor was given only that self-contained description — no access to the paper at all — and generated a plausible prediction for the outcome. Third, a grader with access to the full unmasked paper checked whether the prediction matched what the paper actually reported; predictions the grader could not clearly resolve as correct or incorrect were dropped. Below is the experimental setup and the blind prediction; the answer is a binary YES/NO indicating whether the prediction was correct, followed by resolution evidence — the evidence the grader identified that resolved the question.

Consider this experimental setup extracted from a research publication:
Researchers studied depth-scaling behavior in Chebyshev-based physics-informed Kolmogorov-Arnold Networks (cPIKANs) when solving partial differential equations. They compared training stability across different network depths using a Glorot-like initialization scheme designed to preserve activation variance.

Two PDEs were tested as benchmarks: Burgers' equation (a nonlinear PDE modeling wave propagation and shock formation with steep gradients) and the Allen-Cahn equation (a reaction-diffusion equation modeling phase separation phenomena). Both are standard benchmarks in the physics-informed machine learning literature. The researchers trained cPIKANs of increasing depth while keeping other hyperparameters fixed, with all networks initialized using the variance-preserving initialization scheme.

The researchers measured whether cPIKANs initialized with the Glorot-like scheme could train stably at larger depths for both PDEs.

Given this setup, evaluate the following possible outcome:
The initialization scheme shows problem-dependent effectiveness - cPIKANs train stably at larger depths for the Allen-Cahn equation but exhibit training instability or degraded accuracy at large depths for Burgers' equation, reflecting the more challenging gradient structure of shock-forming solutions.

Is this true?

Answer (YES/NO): NO